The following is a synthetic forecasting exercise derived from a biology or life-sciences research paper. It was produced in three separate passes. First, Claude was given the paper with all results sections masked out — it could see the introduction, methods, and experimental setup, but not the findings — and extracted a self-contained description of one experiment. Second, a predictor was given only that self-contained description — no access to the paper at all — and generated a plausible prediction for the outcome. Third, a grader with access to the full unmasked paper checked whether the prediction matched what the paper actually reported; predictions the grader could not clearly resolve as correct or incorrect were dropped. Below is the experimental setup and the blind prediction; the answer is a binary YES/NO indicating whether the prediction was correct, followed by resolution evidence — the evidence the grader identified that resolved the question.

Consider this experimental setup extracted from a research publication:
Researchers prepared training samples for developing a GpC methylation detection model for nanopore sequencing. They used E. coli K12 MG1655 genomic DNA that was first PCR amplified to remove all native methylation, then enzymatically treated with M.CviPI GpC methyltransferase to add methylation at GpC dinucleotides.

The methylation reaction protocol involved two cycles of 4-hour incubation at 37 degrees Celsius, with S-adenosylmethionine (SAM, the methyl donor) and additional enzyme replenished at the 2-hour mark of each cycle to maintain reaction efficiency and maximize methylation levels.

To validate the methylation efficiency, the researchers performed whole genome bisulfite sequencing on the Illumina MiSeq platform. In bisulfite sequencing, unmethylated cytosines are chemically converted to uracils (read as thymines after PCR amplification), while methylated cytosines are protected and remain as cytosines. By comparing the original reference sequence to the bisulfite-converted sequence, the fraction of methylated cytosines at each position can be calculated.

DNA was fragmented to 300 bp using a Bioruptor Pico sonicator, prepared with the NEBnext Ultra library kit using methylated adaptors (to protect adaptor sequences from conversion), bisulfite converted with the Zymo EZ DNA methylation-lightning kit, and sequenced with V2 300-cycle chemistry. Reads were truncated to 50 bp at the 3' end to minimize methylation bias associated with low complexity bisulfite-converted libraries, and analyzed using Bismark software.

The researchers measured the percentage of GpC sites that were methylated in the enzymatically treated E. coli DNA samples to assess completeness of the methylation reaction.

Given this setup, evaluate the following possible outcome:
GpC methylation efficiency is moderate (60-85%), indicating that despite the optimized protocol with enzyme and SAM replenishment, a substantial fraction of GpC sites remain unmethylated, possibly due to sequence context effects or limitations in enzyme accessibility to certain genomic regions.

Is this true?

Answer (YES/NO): NO